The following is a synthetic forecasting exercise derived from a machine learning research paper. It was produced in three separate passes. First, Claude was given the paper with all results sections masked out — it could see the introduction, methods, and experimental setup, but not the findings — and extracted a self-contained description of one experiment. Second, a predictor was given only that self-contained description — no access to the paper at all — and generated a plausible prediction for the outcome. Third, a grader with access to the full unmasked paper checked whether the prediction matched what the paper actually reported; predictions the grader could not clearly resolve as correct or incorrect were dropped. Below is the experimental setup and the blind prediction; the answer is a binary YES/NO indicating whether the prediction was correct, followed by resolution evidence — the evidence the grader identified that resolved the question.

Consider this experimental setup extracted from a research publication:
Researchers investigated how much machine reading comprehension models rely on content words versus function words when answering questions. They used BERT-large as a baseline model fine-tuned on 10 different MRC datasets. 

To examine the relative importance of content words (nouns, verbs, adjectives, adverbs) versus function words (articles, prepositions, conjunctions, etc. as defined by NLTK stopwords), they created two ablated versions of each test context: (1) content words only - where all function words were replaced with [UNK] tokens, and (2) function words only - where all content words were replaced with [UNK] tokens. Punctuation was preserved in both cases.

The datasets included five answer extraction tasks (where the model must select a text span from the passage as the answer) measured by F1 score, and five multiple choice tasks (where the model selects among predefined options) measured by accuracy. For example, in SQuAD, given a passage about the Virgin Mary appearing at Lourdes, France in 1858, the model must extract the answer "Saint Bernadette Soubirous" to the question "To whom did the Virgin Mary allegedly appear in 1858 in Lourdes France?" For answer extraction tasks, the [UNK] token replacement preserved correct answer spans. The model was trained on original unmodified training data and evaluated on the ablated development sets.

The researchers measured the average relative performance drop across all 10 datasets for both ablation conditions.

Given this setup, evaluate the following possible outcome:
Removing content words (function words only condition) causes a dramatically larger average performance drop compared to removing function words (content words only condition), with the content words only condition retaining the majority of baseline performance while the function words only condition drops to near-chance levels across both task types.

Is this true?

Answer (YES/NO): NO